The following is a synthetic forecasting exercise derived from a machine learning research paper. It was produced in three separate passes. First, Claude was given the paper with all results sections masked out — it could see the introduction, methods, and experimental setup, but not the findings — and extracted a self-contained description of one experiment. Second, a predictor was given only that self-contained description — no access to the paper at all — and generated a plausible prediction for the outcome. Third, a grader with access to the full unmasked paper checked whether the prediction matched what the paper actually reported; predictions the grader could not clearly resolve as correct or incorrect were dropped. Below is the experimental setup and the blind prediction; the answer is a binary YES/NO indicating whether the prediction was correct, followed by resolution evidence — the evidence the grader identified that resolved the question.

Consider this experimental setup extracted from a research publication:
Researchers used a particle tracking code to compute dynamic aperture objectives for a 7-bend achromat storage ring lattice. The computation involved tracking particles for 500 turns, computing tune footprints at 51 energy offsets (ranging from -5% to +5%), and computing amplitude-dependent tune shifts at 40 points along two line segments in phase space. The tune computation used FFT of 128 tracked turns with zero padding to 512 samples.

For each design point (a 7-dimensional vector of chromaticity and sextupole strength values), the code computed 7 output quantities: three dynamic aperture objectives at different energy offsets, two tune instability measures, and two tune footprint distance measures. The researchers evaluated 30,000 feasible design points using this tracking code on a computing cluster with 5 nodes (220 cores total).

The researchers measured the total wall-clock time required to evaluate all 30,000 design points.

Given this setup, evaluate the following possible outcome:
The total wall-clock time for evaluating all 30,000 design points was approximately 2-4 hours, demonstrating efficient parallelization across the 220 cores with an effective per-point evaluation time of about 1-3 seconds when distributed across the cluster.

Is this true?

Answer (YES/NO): NO